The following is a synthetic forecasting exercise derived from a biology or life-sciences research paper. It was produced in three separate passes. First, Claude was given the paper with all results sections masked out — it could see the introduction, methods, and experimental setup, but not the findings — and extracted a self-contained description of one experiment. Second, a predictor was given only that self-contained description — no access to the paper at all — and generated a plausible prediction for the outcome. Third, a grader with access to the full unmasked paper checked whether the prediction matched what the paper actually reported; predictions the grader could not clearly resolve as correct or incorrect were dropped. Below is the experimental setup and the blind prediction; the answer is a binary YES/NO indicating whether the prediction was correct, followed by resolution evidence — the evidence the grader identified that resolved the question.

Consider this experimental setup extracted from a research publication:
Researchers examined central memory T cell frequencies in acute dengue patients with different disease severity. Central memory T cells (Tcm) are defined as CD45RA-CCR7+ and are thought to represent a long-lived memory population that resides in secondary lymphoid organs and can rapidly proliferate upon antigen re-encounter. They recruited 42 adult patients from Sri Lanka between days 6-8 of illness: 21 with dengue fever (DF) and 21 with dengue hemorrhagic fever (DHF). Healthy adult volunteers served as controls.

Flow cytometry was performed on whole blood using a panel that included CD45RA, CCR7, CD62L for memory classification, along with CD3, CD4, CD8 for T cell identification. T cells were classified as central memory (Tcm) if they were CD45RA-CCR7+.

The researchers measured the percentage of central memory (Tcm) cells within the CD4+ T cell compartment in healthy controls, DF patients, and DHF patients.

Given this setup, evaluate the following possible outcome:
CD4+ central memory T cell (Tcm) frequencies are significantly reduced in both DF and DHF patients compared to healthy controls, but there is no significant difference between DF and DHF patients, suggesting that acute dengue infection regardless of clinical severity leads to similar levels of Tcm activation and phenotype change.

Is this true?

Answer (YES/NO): NO